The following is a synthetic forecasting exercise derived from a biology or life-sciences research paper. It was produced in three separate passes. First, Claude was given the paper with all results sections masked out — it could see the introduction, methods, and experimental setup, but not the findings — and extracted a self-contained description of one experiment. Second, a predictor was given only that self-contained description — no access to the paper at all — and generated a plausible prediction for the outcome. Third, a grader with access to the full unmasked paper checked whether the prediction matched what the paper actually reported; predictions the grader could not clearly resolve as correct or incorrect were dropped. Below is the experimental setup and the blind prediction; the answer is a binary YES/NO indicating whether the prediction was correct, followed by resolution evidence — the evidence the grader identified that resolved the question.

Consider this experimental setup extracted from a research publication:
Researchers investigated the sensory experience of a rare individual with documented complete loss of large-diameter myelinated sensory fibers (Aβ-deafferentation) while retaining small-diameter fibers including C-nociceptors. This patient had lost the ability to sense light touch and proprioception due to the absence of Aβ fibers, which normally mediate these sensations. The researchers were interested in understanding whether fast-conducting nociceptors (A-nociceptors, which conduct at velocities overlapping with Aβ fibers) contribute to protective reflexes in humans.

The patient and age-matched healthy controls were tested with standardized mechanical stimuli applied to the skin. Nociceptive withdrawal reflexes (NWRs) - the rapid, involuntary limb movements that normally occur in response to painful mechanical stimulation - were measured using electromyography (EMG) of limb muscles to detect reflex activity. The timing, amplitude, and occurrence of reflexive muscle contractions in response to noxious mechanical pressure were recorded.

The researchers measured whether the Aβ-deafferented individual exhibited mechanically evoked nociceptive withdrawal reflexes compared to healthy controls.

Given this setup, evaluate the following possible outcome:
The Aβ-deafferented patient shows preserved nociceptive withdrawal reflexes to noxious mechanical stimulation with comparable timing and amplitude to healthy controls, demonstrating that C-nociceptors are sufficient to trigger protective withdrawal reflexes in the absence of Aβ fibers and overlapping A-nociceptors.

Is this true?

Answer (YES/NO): NO